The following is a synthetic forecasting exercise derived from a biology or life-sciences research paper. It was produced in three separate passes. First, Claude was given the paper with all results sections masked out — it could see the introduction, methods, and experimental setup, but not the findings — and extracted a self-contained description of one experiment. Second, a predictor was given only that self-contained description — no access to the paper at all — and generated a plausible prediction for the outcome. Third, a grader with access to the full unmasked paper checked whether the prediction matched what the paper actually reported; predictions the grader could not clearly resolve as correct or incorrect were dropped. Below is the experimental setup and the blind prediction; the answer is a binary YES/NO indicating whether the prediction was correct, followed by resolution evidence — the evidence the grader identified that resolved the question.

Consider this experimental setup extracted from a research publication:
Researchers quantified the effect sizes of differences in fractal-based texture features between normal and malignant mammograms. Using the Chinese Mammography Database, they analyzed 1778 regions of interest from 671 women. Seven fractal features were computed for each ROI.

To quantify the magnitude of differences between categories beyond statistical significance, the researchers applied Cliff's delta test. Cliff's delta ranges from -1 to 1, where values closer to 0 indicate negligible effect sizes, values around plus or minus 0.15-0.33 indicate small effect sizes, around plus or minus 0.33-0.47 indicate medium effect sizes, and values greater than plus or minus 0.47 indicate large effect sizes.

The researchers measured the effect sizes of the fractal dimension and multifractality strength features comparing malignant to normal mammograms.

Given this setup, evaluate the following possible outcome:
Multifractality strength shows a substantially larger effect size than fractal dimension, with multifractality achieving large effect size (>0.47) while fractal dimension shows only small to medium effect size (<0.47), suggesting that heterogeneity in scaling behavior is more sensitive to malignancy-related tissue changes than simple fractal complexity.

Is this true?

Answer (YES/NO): NO